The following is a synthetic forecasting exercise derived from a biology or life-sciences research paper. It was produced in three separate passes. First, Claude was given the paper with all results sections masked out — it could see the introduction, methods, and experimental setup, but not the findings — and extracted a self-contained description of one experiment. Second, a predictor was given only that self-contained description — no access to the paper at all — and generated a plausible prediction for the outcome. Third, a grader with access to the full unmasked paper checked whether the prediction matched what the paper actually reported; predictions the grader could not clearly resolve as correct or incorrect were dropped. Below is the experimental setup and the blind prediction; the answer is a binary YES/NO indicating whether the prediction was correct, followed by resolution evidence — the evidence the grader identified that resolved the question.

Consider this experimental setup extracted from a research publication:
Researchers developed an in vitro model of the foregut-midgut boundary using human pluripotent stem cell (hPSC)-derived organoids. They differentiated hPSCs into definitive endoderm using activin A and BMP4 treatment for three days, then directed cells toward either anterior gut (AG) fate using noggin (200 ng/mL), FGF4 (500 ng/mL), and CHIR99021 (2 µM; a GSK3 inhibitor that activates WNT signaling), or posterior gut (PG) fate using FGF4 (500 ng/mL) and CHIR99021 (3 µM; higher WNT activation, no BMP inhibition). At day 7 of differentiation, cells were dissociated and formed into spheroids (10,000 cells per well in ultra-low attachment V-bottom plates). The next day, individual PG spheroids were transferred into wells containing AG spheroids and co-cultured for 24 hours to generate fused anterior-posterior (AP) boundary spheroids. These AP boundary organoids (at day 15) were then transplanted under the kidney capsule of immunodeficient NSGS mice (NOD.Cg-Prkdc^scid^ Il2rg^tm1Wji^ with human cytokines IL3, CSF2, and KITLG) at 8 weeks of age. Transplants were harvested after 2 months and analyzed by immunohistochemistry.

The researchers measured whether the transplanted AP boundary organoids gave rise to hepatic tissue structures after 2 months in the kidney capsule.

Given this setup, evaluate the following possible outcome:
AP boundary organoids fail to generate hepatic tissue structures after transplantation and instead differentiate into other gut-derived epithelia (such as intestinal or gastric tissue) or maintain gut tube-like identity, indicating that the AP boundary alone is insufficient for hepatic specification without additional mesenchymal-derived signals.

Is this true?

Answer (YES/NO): NO